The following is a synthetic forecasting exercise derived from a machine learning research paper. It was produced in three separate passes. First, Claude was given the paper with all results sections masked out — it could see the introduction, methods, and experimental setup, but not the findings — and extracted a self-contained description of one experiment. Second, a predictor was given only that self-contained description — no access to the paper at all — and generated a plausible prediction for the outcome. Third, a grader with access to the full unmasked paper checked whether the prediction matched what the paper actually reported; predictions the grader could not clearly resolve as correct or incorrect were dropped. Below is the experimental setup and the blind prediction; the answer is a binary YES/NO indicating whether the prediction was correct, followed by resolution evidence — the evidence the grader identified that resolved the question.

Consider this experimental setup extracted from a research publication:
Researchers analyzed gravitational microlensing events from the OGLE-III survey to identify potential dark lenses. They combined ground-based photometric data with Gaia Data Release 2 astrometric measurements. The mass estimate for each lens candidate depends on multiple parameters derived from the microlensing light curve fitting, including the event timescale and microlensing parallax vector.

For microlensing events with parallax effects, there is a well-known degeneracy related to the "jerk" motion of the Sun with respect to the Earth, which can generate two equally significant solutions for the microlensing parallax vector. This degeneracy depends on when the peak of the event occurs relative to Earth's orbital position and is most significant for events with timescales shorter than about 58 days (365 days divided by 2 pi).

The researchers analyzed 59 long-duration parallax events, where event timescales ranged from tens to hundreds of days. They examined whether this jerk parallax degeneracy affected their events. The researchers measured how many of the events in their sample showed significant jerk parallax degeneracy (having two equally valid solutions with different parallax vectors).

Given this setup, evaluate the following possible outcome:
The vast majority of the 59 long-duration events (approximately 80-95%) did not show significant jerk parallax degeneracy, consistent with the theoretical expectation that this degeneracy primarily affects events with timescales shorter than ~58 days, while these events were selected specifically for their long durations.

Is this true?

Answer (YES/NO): YES